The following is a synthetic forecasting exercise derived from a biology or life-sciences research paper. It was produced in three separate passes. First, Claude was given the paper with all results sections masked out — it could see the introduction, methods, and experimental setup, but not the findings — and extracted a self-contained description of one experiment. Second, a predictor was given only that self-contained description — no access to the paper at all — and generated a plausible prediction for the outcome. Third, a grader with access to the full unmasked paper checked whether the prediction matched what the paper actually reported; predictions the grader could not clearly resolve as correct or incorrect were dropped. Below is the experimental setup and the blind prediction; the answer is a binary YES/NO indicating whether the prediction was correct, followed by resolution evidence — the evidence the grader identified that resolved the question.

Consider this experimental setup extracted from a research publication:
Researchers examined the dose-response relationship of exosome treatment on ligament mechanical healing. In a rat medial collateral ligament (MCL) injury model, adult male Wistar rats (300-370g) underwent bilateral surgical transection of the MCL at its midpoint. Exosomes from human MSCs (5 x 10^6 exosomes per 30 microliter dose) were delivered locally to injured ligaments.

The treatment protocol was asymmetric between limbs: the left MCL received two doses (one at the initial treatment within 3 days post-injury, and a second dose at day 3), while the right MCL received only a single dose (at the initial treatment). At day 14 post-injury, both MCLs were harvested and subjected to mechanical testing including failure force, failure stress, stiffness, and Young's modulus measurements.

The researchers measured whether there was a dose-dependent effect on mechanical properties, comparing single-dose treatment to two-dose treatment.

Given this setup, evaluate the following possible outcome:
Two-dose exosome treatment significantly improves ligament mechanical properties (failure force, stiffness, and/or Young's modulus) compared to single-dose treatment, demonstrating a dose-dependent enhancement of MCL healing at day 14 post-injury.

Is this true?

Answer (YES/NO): NO